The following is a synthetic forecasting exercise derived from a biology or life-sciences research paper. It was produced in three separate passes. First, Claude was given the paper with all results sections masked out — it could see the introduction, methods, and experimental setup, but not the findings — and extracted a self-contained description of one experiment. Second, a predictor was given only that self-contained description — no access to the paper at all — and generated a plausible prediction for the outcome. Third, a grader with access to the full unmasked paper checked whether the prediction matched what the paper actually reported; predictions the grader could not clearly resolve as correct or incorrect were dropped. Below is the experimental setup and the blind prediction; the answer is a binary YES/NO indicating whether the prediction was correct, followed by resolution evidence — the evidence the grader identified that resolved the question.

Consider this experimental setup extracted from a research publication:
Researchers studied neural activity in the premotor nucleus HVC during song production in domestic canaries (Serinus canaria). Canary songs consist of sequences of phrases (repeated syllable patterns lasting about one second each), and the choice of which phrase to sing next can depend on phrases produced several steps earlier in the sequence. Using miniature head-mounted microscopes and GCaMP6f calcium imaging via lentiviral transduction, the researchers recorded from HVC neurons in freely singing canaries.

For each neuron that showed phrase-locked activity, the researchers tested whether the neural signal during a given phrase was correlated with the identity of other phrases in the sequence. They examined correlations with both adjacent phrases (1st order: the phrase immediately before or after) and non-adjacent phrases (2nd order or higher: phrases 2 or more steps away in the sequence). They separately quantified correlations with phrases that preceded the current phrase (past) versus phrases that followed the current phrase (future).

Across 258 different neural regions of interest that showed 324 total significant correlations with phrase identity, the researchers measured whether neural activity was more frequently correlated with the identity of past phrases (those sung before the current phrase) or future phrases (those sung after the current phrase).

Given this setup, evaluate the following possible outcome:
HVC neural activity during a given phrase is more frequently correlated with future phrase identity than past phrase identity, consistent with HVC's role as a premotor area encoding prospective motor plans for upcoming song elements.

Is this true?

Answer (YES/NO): NO